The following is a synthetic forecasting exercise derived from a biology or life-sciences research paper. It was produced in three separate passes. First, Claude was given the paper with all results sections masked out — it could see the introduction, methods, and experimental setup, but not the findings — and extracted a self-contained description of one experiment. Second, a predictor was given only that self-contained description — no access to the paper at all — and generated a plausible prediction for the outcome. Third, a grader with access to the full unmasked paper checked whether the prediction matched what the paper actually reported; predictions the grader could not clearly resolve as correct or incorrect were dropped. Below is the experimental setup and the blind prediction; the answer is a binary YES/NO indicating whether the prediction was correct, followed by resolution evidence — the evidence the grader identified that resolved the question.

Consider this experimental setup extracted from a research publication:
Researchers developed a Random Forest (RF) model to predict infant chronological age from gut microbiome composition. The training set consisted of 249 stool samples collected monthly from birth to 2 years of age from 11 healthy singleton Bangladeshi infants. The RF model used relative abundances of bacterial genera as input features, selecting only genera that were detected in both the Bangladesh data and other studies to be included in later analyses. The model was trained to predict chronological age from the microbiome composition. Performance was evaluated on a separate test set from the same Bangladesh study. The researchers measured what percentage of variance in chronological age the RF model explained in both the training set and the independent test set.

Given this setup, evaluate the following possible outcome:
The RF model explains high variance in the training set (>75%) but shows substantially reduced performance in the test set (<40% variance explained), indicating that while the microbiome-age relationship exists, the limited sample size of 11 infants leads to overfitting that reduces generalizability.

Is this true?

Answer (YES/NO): NO